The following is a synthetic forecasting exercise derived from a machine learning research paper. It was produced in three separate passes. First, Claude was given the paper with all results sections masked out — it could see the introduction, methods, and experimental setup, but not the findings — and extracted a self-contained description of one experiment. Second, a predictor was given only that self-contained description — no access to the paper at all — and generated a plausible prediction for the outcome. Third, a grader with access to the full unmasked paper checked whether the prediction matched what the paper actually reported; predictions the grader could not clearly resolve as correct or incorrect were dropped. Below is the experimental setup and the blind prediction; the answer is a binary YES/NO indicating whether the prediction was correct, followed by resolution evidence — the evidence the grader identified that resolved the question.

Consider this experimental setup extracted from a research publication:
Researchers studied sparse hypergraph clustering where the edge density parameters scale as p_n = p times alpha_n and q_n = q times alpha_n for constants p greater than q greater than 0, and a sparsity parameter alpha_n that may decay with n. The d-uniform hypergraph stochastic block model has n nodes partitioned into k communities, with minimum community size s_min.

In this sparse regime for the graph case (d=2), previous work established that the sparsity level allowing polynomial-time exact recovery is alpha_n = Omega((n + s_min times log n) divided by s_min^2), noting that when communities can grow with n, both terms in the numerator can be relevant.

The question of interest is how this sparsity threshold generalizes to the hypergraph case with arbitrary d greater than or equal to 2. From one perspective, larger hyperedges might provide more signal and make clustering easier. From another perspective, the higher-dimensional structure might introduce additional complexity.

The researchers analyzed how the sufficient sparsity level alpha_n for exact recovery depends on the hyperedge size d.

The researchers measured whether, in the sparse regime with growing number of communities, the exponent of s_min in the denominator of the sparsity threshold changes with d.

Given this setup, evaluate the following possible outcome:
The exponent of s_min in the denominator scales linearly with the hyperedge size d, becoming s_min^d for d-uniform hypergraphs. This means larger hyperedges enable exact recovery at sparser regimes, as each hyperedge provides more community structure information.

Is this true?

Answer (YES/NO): NO